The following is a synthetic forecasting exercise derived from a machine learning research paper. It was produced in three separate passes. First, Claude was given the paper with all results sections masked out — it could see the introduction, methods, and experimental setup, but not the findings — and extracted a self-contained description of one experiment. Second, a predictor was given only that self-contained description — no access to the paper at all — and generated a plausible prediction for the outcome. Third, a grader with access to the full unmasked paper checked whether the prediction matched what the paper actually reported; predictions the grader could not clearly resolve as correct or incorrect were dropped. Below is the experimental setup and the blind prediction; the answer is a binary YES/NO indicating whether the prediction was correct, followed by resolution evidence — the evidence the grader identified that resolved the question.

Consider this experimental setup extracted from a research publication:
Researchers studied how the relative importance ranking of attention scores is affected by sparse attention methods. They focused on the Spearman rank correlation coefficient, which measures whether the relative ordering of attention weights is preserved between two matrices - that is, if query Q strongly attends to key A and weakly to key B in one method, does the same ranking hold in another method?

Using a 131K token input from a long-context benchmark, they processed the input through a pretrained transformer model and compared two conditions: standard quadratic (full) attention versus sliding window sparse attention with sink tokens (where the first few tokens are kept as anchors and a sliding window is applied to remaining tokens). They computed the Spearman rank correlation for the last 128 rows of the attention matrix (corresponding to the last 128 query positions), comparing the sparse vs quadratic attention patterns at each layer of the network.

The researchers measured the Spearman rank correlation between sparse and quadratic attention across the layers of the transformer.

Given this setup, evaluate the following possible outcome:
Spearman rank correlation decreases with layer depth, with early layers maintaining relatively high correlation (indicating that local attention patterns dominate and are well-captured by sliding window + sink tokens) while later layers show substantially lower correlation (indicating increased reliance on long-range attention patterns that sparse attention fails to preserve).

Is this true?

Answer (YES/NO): NO